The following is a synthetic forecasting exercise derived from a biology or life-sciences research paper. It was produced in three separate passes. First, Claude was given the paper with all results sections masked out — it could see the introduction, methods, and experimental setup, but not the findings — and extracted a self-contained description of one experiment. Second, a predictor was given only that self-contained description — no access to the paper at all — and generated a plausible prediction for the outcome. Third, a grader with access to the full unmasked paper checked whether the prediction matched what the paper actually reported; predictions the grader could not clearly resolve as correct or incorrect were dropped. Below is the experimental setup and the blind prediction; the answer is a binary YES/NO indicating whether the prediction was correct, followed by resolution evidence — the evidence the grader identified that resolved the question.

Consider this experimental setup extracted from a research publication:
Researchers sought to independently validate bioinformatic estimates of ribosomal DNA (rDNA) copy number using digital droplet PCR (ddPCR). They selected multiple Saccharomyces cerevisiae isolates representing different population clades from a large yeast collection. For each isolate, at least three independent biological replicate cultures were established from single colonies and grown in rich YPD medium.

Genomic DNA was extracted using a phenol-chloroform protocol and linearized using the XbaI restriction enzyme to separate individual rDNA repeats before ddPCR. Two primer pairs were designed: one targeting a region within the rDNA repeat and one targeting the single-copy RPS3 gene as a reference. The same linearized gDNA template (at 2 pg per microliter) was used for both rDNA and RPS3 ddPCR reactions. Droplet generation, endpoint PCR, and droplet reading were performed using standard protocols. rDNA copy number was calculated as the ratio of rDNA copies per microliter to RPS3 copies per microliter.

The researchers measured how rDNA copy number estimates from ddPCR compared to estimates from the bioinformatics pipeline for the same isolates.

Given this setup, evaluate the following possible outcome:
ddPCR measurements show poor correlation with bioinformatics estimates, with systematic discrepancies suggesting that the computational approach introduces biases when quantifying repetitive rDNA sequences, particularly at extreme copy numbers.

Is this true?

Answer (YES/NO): NO